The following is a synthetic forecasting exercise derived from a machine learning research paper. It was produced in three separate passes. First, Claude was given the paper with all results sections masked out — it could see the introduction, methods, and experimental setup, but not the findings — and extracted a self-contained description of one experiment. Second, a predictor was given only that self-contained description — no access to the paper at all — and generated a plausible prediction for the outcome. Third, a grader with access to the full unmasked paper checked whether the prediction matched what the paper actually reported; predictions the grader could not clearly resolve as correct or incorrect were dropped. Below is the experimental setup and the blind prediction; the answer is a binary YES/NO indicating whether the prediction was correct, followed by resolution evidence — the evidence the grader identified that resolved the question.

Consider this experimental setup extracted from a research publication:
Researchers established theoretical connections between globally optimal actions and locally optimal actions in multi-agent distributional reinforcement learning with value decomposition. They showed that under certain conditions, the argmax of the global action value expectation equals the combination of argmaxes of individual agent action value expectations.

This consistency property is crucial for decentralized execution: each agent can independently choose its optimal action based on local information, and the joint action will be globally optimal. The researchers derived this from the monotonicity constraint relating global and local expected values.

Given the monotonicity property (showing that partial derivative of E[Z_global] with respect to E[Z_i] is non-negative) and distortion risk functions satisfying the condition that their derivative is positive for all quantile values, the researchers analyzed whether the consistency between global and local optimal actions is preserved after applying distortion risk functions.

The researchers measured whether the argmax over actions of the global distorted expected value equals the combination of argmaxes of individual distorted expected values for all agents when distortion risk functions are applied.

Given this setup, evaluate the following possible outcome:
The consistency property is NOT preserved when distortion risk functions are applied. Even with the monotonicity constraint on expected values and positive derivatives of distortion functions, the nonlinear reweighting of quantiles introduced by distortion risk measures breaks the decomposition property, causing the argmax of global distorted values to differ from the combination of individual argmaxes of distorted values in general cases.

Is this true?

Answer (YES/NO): NO